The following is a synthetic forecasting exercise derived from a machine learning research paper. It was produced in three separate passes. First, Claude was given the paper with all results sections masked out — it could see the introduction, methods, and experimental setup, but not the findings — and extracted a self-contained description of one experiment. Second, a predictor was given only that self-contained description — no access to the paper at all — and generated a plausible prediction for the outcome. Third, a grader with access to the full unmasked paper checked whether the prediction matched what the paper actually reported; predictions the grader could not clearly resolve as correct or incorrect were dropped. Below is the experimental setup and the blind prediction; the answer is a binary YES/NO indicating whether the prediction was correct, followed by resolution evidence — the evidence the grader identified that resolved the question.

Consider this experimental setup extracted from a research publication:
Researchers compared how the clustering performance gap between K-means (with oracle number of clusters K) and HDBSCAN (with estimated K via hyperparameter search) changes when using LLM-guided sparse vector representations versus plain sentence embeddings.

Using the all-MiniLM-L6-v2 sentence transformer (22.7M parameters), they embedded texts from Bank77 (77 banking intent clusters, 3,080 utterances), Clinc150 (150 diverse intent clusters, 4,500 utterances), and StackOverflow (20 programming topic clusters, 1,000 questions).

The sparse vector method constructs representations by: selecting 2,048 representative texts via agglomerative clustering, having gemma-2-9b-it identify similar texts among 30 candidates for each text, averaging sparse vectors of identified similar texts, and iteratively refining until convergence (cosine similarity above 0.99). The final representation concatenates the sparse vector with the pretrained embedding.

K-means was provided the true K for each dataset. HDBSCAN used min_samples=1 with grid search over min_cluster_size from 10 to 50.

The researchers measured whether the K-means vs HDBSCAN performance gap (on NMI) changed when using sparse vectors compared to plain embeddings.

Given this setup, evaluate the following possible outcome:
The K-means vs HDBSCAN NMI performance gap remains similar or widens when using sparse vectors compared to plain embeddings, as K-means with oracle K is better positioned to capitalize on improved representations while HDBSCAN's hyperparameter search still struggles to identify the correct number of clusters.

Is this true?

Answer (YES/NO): NO